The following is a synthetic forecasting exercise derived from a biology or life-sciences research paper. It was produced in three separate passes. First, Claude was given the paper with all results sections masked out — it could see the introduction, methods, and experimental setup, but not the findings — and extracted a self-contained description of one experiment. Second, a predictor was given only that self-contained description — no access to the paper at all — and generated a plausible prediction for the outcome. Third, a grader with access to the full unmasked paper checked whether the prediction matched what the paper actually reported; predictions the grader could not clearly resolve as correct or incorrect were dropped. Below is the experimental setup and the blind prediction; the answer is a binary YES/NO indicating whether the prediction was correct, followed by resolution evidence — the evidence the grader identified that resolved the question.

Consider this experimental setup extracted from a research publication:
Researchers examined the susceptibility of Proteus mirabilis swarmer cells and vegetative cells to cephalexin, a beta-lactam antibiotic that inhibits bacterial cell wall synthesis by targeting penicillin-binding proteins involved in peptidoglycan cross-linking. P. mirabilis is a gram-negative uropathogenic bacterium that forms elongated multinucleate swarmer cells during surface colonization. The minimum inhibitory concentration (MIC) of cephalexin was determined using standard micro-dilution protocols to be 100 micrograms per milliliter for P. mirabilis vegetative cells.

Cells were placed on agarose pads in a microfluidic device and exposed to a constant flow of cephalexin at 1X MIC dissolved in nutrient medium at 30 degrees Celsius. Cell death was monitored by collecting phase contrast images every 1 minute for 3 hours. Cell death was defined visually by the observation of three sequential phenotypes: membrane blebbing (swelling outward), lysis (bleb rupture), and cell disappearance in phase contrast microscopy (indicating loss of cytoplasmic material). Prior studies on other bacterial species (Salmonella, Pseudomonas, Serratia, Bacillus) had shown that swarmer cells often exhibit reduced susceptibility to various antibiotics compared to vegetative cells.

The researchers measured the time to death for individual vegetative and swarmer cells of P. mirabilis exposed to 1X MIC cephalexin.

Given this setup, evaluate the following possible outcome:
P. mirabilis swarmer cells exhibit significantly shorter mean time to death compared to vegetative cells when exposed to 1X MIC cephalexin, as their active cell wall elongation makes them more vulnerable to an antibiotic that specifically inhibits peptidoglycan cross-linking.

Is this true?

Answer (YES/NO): YES